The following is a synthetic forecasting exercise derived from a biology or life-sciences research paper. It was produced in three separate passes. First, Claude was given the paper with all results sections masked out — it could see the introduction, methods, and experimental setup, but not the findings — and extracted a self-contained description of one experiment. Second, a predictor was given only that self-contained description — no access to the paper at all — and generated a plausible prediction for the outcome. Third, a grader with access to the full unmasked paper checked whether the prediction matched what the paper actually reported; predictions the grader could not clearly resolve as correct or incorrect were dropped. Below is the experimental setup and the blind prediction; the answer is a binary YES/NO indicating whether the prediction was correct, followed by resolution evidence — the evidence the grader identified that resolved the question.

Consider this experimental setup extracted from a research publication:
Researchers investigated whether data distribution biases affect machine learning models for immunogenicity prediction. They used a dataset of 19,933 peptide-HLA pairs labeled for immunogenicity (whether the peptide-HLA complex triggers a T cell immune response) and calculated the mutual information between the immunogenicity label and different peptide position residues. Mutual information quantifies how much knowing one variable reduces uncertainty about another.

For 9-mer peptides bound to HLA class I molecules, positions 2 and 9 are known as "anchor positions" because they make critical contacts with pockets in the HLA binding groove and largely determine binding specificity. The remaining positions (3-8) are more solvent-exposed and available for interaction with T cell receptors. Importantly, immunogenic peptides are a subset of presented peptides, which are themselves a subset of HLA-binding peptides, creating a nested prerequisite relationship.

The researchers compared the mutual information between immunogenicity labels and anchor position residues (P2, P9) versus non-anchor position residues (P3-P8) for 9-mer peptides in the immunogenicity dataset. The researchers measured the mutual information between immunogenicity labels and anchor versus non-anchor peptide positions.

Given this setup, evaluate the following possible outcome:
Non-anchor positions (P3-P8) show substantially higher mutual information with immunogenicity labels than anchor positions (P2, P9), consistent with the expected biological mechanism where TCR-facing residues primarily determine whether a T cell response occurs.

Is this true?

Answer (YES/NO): NO